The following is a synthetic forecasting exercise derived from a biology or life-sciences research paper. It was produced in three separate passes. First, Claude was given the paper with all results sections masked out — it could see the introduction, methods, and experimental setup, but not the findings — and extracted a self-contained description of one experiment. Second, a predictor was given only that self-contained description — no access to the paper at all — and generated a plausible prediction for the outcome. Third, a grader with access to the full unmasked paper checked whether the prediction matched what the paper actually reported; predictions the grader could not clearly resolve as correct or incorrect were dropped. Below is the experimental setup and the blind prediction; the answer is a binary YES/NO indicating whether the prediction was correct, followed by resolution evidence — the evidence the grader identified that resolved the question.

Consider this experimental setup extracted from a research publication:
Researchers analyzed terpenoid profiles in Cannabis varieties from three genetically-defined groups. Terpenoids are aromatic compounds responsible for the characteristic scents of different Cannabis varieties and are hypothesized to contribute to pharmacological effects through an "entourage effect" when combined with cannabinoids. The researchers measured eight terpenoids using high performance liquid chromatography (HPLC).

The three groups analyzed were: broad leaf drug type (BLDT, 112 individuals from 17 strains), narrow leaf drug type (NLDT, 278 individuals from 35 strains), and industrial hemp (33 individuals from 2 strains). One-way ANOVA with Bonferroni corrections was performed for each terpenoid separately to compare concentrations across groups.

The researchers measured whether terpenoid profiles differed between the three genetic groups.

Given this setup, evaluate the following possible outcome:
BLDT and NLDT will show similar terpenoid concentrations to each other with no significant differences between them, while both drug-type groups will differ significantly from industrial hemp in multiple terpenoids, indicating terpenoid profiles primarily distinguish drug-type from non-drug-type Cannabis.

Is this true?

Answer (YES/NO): NO